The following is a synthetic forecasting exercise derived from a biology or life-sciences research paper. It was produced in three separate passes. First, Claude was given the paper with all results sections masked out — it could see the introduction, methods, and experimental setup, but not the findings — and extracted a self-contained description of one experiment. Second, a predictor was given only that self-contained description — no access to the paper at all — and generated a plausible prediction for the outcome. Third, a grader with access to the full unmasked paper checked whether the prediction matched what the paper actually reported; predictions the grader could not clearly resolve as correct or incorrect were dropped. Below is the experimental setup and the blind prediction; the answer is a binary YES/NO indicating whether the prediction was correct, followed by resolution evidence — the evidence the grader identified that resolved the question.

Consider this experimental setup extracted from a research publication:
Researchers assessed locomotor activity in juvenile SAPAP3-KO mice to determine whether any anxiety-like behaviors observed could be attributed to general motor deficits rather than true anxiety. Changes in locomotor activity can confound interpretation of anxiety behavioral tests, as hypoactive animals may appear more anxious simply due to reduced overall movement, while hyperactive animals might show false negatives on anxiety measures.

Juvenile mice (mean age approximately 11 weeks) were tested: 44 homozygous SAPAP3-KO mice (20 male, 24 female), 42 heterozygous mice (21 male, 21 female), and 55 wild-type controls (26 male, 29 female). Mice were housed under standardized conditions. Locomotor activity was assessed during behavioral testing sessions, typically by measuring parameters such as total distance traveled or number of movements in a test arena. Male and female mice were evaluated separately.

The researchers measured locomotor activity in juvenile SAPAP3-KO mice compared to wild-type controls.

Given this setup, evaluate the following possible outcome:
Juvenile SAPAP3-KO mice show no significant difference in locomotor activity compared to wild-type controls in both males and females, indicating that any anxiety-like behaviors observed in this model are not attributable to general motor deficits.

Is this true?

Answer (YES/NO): NO